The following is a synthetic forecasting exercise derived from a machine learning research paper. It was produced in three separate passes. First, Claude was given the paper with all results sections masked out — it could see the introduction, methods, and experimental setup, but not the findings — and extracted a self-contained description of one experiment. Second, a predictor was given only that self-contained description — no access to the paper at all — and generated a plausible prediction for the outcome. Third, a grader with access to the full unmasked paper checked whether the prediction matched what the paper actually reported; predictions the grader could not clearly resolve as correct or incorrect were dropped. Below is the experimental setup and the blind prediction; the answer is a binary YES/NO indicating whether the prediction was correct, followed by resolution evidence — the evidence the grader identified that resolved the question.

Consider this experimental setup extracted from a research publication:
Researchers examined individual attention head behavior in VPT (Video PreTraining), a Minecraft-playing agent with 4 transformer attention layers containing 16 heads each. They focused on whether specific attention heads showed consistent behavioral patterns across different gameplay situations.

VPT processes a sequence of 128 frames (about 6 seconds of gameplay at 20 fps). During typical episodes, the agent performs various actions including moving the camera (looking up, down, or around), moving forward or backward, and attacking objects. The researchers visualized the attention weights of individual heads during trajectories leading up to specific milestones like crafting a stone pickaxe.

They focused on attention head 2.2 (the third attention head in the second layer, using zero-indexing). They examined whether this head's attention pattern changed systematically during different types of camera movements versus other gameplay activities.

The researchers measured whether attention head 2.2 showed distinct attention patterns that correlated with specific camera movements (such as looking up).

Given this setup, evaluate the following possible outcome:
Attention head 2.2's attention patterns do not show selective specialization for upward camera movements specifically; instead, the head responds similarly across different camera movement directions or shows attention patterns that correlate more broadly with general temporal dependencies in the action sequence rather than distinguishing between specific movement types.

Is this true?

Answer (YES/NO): NO